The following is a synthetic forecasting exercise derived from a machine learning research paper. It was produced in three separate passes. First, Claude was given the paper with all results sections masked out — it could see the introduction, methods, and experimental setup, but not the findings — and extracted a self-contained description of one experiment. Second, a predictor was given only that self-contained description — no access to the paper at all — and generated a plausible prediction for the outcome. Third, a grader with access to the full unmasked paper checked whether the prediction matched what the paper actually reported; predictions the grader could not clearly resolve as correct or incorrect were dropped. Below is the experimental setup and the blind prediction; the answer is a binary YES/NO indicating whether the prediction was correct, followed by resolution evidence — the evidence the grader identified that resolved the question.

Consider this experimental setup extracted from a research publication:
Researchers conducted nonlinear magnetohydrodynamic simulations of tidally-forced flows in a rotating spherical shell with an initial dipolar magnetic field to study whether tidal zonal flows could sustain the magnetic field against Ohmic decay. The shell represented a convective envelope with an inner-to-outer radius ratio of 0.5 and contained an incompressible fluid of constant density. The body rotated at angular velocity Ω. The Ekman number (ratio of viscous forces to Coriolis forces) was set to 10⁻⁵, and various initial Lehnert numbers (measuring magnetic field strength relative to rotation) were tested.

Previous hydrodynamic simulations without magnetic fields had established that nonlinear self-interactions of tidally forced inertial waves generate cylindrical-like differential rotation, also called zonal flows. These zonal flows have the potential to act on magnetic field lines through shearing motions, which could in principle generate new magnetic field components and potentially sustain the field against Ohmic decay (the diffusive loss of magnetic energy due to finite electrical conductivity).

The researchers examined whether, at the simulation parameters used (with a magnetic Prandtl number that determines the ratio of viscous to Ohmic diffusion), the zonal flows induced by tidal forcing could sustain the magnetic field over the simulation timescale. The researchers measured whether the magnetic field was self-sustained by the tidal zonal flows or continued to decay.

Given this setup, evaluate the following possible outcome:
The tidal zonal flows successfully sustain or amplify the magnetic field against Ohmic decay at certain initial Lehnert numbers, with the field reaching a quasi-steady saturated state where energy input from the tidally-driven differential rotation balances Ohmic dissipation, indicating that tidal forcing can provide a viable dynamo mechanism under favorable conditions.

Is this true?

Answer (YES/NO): NO